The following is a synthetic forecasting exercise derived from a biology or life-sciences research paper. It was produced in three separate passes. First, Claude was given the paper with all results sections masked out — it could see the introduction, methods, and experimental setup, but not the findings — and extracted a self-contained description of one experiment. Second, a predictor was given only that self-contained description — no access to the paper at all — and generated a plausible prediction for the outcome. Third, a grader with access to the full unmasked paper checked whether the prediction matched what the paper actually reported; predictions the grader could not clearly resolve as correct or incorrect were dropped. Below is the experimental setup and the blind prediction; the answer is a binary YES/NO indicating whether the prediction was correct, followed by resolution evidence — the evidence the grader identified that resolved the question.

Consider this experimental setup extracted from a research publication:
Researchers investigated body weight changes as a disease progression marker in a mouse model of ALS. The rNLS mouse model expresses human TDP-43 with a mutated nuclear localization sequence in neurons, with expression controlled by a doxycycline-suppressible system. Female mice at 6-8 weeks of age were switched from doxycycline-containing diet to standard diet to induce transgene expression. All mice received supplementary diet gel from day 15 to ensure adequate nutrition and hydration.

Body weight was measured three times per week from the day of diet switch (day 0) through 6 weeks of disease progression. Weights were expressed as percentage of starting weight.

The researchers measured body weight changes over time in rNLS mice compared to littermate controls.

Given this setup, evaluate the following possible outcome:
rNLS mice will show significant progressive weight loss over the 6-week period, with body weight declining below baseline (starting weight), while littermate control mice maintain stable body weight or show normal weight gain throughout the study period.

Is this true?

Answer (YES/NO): YES